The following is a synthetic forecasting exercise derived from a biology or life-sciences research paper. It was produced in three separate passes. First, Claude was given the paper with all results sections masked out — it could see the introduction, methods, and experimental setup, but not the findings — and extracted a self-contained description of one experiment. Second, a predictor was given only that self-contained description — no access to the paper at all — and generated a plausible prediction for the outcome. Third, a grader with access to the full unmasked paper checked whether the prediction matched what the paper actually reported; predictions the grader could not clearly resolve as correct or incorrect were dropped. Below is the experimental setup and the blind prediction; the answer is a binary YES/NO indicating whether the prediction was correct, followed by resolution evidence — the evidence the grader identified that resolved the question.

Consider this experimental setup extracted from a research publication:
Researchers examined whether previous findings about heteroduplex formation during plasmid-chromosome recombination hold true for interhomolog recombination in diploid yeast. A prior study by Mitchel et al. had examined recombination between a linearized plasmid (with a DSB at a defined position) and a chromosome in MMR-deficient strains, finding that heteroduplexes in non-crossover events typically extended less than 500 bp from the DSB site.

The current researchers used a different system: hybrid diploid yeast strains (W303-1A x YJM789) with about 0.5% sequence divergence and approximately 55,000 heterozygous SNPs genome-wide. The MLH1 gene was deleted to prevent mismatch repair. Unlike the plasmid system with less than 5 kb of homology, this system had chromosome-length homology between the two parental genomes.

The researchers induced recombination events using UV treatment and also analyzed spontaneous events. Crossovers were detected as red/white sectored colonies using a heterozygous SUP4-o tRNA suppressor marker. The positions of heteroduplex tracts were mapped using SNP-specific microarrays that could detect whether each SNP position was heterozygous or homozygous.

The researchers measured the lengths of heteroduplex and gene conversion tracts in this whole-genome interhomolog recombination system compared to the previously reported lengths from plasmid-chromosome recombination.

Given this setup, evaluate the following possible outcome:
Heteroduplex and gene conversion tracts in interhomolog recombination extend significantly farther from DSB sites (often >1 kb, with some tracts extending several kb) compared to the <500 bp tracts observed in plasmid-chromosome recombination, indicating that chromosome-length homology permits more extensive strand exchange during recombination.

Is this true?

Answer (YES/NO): YES